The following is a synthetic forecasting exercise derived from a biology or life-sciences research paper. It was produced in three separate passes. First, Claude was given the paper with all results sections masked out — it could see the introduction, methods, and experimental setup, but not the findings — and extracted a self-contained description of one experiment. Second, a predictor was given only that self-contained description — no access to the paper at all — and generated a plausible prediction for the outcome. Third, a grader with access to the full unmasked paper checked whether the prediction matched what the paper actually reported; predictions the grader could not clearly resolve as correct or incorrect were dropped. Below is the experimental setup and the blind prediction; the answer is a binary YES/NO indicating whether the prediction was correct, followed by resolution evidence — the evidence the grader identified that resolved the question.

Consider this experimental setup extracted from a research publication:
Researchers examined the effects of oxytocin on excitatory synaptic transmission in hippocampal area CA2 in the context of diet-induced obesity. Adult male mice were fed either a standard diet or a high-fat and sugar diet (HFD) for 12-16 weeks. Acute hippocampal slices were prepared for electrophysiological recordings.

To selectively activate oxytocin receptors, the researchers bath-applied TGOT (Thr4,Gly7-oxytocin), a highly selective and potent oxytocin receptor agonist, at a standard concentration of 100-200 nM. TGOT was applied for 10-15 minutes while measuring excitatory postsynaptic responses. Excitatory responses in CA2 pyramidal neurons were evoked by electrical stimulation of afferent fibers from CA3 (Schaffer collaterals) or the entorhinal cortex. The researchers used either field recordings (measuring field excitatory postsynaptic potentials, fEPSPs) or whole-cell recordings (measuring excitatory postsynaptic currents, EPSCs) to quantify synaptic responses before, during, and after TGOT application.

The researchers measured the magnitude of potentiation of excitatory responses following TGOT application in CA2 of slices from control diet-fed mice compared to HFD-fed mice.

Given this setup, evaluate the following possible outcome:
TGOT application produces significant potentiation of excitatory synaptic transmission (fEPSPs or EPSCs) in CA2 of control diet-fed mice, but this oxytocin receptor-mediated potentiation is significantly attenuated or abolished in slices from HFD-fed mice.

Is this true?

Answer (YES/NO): YES